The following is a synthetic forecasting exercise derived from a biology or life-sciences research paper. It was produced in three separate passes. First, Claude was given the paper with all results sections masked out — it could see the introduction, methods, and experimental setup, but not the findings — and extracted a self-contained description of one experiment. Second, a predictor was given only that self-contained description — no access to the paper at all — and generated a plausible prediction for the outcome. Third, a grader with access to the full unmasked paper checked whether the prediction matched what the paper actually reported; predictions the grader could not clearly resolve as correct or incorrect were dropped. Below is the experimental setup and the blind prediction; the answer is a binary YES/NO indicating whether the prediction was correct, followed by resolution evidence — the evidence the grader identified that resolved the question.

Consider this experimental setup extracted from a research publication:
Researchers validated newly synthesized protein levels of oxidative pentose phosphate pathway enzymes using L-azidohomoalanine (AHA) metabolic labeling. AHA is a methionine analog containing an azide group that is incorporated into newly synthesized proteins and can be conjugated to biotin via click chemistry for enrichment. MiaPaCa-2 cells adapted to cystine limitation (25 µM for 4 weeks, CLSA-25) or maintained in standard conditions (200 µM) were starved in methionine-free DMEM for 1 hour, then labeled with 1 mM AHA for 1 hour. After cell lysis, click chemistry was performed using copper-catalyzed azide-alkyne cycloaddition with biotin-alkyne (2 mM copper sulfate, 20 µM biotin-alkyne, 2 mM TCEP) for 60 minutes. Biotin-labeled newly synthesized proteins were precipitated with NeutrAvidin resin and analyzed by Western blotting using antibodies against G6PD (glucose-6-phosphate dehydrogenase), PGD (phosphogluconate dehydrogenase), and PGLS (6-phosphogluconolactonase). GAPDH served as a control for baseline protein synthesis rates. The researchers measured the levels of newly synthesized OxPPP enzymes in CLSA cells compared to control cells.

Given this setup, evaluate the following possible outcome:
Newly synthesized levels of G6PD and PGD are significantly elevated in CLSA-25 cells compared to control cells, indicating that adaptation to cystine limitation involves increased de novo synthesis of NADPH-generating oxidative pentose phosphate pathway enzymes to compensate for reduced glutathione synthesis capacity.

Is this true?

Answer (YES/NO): YES